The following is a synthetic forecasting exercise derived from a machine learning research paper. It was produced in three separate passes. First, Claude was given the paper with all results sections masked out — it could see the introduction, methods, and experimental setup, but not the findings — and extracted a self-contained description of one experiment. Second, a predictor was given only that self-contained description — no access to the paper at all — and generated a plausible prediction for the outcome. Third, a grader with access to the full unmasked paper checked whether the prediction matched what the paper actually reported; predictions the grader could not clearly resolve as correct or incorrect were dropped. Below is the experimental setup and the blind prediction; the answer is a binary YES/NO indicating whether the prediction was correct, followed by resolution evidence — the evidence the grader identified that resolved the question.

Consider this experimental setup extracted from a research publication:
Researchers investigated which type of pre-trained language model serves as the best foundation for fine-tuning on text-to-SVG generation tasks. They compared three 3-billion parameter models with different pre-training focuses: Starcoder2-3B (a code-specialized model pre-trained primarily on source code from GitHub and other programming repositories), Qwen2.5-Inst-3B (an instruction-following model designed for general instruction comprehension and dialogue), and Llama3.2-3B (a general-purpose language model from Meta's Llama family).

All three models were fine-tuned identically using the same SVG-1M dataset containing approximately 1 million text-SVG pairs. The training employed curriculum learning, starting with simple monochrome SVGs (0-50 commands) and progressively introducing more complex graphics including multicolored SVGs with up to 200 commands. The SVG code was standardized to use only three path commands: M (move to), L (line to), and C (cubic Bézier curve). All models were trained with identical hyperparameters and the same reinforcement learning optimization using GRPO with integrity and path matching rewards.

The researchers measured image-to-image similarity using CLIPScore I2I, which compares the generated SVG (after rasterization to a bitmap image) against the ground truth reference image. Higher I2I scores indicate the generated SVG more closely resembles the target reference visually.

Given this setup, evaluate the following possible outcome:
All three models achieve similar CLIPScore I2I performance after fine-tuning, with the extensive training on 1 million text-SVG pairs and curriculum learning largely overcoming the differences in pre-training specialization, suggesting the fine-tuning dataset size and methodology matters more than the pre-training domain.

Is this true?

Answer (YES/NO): NO